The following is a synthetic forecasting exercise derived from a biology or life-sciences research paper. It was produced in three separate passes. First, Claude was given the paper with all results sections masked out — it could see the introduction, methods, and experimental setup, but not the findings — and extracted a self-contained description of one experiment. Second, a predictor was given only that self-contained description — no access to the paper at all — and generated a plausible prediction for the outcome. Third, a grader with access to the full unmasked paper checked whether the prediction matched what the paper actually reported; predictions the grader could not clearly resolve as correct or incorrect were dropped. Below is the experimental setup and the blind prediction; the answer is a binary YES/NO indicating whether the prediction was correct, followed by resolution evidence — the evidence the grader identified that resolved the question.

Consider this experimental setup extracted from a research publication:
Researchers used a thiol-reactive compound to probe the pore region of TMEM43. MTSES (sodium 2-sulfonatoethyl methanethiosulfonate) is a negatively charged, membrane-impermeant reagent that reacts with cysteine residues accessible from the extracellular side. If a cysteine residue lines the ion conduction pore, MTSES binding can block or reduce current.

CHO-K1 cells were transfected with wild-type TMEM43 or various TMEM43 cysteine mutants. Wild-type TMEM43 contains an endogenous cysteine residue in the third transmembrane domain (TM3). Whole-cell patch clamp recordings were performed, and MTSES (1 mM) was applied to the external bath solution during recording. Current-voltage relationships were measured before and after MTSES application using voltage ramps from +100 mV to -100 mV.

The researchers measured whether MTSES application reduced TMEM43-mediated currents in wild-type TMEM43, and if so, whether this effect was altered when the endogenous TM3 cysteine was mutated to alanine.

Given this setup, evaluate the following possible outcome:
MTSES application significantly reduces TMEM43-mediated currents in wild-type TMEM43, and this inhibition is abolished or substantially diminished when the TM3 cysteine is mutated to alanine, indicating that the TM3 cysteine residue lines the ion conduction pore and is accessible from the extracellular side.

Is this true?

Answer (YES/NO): YES